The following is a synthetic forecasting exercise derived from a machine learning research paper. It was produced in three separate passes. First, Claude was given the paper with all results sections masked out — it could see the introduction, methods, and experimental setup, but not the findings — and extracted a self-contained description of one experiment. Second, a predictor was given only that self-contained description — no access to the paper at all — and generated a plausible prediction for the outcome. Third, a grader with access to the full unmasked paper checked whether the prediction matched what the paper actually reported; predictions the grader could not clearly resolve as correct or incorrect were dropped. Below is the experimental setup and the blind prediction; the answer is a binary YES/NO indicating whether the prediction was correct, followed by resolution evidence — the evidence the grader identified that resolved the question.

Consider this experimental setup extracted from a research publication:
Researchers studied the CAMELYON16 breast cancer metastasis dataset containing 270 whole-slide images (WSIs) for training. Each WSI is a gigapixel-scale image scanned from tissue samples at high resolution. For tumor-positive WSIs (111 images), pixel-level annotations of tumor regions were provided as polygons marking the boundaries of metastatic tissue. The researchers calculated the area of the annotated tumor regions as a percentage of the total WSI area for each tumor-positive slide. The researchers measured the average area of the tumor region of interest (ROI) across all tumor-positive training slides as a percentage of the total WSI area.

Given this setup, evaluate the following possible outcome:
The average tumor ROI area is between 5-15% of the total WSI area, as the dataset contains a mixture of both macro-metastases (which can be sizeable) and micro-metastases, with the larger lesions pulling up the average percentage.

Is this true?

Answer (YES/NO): NO